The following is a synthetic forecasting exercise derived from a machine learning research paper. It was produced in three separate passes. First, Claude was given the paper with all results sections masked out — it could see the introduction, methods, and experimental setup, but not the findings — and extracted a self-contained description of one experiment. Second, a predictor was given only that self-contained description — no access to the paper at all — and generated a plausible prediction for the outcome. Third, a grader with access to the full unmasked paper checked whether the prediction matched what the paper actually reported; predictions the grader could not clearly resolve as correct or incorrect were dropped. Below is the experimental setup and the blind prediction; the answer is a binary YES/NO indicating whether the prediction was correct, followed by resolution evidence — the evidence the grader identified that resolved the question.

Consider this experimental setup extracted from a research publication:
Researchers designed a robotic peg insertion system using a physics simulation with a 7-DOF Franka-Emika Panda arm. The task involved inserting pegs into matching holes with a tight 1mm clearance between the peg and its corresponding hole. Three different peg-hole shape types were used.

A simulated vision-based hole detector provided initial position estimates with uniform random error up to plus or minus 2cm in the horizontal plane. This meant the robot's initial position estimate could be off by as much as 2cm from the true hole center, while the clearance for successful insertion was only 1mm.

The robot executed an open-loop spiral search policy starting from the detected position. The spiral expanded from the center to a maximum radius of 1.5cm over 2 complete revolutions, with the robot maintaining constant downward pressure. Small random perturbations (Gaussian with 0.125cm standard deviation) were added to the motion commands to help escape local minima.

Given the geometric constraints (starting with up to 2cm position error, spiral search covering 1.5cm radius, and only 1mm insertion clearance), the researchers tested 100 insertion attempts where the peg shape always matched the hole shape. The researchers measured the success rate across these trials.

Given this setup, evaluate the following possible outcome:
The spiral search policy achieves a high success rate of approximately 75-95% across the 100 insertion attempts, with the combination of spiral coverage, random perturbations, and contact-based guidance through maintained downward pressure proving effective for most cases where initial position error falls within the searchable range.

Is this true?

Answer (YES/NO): NO